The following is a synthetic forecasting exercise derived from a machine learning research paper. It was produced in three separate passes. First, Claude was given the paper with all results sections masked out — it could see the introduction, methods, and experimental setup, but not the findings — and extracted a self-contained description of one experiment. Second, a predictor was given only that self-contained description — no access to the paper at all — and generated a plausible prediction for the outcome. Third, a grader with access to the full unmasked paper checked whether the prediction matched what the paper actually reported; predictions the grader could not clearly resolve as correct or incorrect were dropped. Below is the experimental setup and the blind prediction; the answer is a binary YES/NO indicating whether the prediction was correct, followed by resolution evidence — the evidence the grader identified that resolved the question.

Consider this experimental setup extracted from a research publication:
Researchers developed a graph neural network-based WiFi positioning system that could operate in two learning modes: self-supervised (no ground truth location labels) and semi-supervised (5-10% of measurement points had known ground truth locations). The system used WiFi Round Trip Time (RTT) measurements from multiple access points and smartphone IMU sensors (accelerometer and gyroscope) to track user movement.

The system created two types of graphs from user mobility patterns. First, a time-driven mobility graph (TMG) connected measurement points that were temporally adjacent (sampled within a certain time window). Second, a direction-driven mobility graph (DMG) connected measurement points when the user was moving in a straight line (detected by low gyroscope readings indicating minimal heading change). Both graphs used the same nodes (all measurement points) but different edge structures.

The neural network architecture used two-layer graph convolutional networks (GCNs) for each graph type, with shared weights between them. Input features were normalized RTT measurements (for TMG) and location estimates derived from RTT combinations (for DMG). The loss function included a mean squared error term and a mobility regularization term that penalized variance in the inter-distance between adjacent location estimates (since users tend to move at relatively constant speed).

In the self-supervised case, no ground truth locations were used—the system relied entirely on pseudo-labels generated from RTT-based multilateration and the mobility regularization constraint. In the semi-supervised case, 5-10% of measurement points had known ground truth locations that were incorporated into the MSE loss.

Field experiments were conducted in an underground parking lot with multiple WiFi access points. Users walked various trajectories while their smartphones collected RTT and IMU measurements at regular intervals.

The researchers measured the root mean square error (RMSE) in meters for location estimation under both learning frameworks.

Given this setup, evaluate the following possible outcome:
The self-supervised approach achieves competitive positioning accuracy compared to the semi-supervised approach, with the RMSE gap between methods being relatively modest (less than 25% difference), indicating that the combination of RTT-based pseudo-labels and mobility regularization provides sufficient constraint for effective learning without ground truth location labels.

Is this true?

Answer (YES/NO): YES